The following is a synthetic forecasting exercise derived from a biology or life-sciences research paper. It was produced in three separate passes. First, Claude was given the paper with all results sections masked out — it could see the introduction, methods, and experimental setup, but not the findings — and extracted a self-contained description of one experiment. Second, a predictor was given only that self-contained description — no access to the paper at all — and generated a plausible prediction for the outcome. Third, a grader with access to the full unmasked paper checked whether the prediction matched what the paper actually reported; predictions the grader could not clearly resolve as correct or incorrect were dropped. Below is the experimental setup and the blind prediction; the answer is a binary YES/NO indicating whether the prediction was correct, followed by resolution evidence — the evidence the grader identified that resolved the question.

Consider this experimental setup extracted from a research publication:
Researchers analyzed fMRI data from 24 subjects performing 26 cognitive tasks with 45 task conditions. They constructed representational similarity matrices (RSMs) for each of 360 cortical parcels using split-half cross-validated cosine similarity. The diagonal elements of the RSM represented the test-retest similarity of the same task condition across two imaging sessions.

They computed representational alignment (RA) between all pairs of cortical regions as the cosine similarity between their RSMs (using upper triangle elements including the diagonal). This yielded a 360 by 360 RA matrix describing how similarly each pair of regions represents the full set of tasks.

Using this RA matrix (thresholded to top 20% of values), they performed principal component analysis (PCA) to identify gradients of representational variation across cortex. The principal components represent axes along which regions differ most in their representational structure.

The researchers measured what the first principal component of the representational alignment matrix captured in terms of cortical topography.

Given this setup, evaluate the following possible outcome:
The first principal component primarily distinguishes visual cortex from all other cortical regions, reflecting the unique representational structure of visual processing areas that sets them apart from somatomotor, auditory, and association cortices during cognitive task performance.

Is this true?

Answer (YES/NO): NO